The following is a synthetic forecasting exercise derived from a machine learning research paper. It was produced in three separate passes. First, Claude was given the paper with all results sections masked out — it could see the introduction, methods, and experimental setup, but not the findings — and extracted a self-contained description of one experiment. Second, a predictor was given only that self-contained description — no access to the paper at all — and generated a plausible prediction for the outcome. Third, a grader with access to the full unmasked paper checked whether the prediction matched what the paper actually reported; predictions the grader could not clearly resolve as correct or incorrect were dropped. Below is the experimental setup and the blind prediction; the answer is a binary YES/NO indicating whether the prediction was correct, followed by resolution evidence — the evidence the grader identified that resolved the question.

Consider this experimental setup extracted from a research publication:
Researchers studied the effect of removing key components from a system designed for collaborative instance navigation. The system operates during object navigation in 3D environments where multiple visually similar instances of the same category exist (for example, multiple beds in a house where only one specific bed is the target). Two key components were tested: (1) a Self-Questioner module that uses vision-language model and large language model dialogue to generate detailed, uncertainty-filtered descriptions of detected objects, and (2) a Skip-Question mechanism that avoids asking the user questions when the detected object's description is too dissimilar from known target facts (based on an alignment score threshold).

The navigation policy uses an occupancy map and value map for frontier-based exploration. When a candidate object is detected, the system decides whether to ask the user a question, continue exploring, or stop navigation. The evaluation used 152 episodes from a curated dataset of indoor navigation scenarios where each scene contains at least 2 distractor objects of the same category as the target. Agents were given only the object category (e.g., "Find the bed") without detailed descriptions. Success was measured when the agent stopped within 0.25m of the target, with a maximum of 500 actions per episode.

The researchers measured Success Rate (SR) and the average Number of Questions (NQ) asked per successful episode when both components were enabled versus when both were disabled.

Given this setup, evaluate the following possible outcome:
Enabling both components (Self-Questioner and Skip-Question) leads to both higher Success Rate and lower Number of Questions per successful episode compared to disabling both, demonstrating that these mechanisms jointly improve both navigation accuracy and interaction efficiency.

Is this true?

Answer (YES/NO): YES